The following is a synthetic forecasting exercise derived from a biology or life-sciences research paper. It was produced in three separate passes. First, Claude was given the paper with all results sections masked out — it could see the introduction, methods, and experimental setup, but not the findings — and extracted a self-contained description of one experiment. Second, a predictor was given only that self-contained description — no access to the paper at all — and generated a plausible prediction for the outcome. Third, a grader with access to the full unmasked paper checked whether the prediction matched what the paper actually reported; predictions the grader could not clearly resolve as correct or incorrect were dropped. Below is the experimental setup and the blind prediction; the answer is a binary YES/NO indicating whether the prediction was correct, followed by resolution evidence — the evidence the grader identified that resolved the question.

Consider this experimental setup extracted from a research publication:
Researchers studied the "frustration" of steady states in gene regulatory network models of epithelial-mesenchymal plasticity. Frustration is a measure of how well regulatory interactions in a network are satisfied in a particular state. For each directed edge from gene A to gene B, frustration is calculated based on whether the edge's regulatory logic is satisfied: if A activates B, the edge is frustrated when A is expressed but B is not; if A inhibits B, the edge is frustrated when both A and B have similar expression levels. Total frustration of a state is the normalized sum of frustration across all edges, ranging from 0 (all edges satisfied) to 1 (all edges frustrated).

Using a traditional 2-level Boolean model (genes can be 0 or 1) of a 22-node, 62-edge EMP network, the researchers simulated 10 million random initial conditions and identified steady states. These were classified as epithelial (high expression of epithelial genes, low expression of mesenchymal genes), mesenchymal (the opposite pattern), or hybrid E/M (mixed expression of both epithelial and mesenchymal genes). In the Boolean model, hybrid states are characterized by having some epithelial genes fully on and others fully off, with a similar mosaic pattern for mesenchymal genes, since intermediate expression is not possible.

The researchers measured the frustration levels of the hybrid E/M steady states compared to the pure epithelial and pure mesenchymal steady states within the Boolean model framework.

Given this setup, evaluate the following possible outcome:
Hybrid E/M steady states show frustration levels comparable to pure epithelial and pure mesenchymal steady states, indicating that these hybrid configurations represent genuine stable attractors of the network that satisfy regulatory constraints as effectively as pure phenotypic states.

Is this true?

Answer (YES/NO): NO